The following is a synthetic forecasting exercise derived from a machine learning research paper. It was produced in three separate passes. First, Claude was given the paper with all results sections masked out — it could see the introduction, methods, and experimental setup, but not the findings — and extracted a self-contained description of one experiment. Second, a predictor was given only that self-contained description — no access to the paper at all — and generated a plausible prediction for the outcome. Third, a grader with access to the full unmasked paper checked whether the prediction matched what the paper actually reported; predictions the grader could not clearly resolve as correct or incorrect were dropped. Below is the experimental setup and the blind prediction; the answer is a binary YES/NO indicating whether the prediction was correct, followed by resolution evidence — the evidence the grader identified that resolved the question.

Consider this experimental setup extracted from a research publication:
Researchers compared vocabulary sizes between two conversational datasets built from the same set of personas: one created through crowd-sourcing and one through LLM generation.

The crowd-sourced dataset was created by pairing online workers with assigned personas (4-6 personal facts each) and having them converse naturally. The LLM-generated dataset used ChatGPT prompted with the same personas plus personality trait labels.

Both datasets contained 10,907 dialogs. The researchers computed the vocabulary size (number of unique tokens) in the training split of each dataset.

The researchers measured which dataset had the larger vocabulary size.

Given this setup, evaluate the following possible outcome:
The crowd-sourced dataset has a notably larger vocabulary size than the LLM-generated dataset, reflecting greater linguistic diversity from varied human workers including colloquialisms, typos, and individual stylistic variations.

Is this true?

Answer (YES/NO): YES